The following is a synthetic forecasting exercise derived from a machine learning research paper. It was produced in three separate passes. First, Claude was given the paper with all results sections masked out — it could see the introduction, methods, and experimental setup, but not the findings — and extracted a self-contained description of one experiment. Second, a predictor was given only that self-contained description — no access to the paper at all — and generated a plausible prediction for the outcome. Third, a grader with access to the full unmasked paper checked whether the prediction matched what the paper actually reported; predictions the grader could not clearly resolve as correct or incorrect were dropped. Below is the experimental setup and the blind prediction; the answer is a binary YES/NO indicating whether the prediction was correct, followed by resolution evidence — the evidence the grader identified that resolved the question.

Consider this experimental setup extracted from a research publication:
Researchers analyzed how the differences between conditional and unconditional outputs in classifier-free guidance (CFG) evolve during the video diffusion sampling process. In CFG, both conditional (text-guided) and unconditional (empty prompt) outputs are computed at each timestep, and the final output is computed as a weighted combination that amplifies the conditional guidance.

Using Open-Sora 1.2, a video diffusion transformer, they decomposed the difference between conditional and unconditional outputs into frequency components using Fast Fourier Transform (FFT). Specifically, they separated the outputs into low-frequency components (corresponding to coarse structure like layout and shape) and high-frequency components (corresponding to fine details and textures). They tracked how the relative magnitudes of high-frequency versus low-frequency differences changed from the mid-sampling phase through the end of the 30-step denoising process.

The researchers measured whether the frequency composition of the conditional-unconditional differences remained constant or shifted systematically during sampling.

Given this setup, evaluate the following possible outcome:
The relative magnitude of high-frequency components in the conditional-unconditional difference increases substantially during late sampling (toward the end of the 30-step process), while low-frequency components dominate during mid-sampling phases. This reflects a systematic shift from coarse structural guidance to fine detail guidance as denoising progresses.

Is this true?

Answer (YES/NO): YES